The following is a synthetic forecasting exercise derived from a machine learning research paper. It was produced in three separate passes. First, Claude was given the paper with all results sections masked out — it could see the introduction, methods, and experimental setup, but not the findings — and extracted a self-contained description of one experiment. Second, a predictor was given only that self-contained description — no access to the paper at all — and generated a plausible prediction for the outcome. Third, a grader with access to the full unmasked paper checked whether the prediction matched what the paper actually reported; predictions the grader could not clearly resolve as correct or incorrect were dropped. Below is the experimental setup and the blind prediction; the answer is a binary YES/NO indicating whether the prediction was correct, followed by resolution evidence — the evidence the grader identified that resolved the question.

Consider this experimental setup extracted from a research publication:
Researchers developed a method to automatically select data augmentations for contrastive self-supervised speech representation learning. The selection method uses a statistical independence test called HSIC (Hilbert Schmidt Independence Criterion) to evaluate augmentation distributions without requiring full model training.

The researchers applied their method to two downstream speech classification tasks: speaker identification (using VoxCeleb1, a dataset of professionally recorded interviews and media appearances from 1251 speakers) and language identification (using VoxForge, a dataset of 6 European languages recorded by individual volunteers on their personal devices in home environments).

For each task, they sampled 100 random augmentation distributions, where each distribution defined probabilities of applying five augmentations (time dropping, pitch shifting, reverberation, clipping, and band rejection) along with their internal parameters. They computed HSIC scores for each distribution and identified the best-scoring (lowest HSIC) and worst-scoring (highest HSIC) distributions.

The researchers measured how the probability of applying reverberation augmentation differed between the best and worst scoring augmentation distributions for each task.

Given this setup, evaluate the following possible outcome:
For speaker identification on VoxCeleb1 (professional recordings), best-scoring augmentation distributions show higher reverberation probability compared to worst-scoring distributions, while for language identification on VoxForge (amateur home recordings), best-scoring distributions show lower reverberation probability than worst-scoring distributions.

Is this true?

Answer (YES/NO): NO